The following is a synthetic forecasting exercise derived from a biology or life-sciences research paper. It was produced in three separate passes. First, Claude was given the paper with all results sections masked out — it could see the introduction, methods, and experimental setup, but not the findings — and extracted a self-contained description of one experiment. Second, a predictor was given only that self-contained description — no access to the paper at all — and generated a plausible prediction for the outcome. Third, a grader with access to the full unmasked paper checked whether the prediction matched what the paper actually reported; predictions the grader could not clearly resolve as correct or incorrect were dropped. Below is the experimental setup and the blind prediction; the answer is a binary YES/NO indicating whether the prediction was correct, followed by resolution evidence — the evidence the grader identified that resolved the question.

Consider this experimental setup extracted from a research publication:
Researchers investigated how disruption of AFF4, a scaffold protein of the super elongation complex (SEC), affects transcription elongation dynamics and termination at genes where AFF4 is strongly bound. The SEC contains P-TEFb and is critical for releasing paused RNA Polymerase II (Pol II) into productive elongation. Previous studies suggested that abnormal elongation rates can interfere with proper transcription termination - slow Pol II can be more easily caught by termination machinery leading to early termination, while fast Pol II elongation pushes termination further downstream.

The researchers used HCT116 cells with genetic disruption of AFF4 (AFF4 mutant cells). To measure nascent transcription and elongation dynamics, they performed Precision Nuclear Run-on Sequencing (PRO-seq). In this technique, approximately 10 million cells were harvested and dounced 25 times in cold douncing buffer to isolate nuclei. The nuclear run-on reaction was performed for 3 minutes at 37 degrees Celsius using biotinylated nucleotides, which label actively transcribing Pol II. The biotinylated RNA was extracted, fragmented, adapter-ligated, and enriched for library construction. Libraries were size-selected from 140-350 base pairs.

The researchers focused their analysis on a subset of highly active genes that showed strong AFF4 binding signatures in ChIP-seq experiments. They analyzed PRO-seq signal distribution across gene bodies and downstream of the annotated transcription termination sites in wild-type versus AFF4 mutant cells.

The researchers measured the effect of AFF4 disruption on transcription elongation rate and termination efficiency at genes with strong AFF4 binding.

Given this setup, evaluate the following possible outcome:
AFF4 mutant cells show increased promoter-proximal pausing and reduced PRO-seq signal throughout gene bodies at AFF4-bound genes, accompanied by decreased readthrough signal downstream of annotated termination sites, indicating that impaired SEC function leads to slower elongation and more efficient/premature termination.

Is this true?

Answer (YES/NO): NO